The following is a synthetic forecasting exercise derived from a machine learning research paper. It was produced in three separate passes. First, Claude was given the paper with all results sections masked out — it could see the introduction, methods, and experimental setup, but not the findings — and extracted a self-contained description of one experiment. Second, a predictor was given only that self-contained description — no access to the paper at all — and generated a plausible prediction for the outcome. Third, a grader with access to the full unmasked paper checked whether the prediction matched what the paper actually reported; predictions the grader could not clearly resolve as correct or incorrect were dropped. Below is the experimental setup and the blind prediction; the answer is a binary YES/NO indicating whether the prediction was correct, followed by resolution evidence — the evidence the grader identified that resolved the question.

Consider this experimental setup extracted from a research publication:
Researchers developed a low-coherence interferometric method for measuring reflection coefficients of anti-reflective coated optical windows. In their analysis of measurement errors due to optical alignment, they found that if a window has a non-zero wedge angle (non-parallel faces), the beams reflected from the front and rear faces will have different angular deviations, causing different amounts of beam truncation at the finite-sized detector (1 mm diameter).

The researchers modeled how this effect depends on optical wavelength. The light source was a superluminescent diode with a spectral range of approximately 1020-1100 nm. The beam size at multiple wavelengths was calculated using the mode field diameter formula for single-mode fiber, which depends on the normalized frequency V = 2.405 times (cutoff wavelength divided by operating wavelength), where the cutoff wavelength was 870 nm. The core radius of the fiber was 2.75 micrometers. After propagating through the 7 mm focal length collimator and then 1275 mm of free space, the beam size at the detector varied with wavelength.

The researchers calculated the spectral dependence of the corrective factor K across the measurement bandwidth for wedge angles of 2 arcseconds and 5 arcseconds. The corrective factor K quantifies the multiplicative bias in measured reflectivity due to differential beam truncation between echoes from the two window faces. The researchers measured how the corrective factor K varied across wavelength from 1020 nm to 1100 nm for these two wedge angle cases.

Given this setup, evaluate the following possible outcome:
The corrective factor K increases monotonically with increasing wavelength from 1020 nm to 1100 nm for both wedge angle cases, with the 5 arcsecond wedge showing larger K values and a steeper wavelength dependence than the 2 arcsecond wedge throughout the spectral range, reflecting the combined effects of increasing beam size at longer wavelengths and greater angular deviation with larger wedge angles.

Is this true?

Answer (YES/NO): NO